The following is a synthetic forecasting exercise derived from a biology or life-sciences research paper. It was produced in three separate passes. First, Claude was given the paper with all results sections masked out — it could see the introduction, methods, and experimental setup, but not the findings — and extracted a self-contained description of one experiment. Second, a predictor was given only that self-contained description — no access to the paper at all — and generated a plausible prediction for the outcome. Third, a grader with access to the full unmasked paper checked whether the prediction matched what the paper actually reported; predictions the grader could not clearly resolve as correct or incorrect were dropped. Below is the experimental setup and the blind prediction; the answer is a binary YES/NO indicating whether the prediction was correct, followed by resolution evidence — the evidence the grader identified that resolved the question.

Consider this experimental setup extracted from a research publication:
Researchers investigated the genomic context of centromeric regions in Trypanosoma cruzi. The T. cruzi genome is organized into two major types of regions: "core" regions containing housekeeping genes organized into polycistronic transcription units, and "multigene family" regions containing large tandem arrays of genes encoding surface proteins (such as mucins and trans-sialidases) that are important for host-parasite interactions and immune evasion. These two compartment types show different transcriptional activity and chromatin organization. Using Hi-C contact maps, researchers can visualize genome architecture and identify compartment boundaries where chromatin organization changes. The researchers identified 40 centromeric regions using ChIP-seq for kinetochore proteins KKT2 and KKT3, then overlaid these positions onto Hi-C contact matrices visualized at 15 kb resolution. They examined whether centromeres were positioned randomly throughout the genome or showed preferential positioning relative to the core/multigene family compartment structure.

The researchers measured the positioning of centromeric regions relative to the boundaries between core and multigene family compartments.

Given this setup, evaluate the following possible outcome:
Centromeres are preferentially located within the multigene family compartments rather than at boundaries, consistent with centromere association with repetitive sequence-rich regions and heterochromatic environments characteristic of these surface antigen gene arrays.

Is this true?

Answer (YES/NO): NO